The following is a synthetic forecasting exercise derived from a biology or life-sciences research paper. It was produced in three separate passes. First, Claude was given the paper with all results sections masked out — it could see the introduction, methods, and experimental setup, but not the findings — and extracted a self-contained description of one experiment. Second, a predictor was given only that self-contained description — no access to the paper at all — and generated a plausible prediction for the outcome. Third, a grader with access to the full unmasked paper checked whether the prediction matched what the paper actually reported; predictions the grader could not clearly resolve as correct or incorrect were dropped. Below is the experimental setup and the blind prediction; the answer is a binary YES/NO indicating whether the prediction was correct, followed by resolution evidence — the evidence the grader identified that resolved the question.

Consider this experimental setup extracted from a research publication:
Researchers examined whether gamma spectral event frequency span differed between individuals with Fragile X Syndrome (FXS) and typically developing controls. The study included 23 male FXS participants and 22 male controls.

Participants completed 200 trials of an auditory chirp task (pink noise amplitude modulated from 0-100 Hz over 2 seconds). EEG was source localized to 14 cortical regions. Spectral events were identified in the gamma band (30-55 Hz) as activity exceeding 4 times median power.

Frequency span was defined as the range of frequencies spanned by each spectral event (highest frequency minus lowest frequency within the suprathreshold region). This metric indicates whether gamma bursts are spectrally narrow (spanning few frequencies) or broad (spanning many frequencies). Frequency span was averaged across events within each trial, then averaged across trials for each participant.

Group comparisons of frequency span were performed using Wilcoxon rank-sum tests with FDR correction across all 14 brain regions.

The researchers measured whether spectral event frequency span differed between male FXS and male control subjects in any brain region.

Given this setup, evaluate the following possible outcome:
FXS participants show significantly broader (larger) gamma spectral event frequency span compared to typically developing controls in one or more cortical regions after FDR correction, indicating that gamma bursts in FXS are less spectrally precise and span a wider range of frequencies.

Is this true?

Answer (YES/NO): NO